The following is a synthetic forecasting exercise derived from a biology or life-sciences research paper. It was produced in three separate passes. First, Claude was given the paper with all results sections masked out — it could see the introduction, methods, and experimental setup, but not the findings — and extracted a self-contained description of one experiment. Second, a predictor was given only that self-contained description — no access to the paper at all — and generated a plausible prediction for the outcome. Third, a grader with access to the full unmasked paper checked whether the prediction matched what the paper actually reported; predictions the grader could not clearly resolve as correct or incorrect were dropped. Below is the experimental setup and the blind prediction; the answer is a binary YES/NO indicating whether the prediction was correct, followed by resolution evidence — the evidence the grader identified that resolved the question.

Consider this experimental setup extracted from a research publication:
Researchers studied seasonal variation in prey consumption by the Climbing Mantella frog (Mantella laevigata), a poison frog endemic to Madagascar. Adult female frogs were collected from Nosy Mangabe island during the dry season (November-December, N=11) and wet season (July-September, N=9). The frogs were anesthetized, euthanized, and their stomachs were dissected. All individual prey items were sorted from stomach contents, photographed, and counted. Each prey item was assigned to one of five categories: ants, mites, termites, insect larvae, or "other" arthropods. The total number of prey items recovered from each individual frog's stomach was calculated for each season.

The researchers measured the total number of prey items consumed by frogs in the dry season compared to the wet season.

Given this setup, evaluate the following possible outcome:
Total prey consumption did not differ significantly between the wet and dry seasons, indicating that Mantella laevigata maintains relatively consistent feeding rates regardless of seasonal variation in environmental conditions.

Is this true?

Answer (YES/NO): NO